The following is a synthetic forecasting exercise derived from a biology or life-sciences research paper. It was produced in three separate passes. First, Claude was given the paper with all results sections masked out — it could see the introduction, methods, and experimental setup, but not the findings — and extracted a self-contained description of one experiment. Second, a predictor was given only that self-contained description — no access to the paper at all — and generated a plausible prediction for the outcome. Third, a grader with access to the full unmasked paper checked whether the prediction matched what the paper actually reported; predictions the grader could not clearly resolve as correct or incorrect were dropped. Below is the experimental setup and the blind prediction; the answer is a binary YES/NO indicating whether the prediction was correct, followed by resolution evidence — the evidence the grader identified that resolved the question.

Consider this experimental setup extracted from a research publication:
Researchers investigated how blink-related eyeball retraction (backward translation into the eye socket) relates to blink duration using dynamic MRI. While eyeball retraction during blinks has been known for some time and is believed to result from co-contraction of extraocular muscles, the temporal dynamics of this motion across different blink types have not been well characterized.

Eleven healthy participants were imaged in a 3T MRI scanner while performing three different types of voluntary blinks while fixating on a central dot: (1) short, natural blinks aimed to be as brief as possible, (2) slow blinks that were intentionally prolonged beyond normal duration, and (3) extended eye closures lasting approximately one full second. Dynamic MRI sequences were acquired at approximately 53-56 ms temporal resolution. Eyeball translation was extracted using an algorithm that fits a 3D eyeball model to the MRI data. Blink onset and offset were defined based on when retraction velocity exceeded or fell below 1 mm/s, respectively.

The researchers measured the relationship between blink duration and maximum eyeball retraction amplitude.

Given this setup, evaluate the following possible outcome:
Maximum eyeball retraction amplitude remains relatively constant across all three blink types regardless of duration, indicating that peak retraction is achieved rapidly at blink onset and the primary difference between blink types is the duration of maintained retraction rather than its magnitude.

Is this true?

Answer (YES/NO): NO